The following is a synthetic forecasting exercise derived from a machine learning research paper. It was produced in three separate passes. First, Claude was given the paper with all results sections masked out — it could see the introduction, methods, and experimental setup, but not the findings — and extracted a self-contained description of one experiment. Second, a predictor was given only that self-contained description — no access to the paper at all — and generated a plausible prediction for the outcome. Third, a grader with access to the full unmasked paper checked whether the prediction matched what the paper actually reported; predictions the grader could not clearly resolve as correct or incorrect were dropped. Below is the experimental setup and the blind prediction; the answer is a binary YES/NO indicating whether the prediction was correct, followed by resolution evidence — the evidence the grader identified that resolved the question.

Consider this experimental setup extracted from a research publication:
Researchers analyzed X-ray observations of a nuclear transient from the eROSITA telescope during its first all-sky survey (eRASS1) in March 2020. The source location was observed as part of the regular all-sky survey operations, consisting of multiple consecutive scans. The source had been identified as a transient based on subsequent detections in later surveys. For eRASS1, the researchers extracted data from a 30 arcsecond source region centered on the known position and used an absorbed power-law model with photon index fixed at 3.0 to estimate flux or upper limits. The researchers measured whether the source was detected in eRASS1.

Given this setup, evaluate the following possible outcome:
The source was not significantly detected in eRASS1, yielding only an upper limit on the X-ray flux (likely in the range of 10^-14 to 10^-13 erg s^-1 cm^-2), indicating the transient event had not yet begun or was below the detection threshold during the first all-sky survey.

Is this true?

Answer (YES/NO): YES